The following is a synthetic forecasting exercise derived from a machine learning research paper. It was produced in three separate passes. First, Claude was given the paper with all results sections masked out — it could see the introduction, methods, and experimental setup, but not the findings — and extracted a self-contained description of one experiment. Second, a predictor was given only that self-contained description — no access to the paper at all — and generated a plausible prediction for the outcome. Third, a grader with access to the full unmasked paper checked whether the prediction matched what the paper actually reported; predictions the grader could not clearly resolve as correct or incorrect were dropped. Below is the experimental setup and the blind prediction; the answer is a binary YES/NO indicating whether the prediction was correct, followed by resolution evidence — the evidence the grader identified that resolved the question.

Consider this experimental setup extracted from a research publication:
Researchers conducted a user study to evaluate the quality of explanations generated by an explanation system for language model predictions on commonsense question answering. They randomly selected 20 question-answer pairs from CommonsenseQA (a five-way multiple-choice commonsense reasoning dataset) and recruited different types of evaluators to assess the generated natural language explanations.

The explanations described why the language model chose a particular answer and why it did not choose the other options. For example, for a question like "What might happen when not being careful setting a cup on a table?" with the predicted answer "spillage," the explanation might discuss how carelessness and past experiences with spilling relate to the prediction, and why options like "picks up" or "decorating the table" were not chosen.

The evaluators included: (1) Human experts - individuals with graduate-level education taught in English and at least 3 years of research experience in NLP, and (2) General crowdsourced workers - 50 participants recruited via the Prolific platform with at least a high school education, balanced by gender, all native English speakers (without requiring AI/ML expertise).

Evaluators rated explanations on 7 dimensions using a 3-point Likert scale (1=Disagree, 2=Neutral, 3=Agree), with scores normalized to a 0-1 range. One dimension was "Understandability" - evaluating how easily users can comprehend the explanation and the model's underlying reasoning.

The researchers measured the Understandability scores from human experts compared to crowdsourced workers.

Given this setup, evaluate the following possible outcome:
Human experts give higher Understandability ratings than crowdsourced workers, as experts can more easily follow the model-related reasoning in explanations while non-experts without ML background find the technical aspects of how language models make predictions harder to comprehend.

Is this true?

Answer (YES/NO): YES